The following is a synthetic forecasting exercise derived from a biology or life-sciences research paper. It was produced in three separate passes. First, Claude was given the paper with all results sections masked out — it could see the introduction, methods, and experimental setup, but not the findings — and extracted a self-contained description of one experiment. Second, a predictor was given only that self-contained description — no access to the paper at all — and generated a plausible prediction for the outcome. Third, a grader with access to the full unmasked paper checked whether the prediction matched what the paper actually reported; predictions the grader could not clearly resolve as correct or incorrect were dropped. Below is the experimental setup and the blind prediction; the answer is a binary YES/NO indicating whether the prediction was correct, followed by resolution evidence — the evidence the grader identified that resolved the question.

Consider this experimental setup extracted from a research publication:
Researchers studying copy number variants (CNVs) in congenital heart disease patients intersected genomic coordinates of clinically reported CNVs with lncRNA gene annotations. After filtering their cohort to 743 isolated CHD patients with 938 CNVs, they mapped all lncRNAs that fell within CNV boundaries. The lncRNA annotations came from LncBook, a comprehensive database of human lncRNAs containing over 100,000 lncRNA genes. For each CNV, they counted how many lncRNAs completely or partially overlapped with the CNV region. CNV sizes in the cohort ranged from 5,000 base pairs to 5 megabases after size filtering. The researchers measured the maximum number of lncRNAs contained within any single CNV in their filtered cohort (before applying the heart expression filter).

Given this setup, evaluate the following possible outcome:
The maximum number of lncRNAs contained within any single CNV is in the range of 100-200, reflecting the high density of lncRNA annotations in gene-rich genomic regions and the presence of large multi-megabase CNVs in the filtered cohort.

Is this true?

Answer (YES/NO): NO